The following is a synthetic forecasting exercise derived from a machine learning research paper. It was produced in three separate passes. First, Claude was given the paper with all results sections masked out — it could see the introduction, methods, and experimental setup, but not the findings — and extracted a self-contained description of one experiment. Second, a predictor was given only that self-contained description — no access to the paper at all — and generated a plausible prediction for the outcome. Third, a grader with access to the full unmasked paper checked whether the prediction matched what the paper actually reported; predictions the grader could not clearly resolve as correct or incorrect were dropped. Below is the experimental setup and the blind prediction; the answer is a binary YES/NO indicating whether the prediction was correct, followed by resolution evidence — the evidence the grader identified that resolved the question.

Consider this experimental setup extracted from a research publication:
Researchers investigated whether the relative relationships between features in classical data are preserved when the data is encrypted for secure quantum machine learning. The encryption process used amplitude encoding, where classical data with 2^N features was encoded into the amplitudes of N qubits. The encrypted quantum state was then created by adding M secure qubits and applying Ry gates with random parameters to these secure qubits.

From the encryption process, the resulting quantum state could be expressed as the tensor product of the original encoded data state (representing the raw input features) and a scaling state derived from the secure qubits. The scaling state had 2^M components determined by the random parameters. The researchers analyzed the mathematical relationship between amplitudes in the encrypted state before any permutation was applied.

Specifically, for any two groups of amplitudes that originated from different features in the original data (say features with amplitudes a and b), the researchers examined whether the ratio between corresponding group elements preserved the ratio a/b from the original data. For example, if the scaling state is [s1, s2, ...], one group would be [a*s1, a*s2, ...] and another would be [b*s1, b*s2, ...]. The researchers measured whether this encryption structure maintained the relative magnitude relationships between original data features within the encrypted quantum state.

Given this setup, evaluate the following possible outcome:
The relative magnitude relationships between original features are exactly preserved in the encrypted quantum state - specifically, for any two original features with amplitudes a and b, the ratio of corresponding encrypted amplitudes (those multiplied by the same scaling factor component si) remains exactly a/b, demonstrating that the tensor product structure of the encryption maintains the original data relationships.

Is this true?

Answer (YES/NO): YES